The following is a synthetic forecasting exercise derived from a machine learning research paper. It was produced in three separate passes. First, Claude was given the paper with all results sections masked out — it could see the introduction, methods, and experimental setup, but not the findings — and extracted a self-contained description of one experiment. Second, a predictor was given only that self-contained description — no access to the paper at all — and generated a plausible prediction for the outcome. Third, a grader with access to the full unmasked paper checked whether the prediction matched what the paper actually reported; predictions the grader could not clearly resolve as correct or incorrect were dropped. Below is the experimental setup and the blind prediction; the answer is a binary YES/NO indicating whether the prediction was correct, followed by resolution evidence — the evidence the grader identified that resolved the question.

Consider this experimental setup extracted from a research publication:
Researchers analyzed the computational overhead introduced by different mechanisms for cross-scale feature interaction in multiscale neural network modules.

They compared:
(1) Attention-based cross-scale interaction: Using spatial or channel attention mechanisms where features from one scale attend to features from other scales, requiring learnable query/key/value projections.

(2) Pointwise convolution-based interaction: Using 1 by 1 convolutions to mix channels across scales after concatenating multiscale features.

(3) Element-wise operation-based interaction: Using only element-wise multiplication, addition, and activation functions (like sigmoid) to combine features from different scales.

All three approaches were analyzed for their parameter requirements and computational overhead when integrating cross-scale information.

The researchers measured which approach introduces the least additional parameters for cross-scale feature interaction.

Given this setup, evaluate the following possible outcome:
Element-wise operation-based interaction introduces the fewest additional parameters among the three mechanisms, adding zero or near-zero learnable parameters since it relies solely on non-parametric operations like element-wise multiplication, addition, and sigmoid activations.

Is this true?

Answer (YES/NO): YES